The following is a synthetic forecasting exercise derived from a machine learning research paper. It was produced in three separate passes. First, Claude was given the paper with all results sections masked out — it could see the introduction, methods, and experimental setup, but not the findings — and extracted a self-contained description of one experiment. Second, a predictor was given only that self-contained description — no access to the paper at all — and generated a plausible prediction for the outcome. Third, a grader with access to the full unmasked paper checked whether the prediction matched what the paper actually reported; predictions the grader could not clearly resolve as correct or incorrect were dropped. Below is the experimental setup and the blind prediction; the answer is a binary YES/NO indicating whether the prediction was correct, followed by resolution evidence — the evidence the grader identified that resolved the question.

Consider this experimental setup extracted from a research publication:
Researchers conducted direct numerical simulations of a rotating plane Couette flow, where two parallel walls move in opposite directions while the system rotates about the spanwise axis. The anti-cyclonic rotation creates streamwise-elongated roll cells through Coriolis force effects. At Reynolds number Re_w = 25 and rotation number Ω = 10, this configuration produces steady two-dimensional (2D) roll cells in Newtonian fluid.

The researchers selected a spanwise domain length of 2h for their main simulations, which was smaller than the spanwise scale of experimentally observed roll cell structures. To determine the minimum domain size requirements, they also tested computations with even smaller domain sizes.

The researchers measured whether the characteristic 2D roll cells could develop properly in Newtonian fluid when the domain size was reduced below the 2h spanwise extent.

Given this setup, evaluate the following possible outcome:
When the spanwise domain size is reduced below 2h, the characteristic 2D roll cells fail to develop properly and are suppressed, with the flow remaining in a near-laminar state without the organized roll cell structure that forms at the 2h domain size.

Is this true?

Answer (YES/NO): YES